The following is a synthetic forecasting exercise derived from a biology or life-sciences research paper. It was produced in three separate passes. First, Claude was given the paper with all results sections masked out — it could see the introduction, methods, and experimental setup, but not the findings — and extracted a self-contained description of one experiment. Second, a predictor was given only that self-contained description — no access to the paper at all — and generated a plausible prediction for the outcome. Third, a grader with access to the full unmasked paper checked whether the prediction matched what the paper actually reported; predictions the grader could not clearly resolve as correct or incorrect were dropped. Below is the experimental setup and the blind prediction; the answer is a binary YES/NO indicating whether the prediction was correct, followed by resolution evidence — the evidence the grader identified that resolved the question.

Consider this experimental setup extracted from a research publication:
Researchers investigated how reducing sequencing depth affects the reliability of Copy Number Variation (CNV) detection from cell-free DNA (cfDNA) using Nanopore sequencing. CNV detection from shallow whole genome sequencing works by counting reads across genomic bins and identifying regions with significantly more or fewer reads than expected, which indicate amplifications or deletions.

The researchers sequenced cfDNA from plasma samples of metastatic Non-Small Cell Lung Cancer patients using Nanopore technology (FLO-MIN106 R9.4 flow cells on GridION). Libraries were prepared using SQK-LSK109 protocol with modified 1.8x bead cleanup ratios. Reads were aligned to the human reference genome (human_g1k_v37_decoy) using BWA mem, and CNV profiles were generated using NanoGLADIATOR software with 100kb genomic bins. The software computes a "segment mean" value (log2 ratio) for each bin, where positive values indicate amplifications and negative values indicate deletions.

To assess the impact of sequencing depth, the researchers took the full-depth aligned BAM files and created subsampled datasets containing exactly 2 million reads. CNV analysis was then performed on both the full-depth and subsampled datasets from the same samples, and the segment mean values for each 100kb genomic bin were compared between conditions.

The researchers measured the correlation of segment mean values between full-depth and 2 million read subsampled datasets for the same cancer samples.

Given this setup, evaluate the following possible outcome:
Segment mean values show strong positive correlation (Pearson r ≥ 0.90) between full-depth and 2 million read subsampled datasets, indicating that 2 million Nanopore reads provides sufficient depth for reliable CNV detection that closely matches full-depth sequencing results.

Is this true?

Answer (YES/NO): NO